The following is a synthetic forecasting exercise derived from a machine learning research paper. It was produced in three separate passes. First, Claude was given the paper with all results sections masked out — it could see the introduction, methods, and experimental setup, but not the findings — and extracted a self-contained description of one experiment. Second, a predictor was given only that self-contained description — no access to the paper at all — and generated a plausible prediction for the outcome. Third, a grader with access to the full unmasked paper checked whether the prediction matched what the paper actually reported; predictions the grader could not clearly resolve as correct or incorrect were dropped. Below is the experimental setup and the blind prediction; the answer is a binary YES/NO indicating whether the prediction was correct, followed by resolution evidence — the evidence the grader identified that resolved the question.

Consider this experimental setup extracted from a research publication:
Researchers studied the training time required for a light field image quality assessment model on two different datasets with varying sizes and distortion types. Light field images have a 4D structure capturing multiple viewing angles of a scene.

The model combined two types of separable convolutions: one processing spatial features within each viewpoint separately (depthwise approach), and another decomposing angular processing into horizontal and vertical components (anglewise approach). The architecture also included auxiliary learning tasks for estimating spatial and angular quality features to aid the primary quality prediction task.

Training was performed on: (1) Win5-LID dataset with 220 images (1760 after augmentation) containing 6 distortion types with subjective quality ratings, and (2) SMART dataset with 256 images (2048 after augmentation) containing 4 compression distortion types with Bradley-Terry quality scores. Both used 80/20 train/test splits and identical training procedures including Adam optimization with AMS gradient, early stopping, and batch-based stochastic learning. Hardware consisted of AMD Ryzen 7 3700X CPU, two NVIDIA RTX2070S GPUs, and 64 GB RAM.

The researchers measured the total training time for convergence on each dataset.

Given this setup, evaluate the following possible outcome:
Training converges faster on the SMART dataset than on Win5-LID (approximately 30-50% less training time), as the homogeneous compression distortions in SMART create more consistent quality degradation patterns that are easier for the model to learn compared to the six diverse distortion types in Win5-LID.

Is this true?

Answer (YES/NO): NO